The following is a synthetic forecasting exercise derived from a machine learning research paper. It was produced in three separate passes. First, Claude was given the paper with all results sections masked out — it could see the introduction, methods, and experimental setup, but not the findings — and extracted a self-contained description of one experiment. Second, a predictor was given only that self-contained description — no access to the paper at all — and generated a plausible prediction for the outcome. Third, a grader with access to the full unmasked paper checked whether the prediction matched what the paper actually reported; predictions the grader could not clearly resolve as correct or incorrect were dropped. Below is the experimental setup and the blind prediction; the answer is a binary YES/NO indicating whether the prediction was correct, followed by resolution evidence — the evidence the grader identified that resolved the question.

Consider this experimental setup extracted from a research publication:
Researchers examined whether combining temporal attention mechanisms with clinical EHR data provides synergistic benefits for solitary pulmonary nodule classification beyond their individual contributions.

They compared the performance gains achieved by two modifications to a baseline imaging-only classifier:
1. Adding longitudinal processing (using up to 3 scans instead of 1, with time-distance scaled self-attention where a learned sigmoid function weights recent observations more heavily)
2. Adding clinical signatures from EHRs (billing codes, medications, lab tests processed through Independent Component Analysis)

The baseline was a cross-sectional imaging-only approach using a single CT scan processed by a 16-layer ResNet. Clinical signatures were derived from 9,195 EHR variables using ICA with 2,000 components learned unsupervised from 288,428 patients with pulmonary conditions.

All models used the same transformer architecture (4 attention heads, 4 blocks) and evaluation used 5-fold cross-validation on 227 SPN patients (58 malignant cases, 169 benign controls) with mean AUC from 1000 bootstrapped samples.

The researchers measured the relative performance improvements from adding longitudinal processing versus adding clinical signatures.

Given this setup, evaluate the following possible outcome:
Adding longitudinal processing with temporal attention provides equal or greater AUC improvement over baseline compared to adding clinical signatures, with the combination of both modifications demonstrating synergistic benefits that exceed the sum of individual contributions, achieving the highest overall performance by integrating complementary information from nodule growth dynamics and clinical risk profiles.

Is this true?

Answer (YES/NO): NO